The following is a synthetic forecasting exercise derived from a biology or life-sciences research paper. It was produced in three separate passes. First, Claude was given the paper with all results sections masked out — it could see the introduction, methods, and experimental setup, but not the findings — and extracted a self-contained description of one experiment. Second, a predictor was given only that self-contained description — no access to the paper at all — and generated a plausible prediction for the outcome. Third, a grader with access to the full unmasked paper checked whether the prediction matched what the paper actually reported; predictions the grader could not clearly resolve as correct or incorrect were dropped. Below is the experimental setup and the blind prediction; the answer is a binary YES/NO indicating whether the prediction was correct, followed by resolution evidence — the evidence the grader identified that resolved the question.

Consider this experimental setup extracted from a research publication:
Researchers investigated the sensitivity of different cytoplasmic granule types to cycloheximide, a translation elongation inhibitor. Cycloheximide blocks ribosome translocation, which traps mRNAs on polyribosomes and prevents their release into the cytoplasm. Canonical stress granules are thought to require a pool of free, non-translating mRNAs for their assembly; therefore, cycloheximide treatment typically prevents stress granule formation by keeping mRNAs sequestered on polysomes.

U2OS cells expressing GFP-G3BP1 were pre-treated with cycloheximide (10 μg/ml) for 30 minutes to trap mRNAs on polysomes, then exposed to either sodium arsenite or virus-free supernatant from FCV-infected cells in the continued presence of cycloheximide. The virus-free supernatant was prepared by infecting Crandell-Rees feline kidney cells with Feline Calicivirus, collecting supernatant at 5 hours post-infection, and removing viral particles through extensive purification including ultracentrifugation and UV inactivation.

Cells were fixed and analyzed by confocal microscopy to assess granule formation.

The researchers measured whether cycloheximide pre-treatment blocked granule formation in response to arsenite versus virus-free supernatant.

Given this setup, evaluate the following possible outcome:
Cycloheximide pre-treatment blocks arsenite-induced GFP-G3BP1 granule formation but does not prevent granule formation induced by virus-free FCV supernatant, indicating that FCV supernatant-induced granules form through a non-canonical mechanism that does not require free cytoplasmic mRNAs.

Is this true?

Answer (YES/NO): YES